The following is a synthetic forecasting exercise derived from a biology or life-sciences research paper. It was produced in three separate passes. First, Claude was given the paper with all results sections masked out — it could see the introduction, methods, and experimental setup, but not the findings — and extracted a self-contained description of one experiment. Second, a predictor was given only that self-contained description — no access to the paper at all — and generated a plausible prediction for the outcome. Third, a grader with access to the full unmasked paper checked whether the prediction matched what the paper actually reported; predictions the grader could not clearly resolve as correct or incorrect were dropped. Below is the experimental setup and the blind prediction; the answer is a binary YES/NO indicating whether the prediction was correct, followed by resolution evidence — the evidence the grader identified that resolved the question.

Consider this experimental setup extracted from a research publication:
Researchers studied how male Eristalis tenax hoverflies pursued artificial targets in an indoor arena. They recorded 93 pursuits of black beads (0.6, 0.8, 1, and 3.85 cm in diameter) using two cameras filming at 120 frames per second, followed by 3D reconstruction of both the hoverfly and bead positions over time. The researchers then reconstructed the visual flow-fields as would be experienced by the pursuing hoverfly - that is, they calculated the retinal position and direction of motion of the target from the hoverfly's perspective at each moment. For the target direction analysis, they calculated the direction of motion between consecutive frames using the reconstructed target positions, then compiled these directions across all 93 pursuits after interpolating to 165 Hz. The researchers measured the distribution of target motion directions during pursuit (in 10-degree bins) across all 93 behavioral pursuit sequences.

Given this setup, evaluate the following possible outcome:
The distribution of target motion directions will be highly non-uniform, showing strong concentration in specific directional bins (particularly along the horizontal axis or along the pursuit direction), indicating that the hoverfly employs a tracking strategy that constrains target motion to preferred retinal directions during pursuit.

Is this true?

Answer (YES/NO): YES